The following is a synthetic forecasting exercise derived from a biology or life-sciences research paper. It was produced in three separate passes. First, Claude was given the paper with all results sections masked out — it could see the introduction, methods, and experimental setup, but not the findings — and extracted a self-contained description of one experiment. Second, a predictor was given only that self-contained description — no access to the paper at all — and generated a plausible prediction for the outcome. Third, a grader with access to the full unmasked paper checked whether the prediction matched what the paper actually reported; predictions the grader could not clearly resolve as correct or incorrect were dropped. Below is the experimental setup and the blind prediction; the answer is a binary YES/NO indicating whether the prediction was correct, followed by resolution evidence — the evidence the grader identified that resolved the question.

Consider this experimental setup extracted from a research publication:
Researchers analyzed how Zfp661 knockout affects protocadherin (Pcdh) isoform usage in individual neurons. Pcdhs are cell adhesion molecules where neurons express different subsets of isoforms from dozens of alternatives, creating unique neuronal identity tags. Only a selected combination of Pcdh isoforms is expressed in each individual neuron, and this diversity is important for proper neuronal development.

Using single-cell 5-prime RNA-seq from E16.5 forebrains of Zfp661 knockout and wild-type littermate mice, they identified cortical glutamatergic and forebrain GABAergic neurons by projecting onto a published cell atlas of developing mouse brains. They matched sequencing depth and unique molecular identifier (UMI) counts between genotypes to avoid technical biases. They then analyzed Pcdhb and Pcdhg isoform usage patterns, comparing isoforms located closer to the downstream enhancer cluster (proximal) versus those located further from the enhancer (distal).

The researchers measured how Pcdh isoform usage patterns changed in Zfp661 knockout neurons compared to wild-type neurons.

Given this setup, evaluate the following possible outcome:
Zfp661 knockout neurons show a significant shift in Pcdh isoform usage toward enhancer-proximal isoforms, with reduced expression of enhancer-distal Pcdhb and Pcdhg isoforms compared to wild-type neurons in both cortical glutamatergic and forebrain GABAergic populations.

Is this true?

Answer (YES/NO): YES